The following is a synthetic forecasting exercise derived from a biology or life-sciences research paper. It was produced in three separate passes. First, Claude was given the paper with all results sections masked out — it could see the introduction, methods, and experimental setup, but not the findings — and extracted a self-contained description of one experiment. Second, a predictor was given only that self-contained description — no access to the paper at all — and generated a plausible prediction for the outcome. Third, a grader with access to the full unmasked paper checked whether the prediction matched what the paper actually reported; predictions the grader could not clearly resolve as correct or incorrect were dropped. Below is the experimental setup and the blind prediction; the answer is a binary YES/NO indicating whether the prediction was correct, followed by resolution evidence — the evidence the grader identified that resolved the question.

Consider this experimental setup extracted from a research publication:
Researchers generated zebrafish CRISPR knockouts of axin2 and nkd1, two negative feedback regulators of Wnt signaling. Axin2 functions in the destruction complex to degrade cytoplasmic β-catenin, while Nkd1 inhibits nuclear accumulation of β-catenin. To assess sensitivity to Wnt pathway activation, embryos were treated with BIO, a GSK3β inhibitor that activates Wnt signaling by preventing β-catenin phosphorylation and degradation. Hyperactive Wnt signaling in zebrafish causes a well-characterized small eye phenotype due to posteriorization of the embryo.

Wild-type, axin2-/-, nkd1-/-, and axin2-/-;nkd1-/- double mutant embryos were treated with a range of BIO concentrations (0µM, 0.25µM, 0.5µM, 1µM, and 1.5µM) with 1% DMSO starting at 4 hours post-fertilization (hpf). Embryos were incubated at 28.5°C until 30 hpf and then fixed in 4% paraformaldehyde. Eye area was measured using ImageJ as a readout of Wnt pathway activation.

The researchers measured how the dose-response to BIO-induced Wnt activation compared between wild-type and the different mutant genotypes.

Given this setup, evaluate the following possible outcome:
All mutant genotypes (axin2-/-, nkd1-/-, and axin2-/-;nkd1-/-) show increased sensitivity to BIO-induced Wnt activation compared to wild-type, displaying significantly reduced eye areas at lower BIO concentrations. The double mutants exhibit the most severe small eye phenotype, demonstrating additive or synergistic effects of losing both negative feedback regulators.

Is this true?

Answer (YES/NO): NO